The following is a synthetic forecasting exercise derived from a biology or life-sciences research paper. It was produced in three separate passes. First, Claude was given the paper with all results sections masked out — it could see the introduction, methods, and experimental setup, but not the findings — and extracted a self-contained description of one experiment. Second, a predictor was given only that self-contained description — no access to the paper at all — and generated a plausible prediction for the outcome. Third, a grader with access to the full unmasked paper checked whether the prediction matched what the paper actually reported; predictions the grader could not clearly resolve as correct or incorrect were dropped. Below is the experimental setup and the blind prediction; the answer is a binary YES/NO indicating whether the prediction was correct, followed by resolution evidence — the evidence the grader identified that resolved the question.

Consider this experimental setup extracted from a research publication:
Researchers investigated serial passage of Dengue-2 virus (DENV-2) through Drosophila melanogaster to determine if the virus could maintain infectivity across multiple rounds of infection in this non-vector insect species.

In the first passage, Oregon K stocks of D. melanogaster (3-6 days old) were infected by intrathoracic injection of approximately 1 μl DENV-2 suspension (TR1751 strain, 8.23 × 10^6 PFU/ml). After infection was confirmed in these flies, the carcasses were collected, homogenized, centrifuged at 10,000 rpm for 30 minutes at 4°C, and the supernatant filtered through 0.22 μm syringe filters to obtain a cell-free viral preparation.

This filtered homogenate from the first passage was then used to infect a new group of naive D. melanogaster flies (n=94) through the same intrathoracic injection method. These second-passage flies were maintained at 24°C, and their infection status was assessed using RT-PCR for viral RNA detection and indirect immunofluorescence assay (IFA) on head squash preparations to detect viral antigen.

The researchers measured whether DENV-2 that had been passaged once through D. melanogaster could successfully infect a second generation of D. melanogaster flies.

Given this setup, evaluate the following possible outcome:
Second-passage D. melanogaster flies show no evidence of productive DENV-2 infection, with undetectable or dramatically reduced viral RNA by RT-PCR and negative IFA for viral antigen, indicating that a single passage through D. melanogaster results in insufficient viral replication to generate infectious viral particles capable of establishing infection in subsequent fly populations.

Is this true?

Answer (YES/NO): NO